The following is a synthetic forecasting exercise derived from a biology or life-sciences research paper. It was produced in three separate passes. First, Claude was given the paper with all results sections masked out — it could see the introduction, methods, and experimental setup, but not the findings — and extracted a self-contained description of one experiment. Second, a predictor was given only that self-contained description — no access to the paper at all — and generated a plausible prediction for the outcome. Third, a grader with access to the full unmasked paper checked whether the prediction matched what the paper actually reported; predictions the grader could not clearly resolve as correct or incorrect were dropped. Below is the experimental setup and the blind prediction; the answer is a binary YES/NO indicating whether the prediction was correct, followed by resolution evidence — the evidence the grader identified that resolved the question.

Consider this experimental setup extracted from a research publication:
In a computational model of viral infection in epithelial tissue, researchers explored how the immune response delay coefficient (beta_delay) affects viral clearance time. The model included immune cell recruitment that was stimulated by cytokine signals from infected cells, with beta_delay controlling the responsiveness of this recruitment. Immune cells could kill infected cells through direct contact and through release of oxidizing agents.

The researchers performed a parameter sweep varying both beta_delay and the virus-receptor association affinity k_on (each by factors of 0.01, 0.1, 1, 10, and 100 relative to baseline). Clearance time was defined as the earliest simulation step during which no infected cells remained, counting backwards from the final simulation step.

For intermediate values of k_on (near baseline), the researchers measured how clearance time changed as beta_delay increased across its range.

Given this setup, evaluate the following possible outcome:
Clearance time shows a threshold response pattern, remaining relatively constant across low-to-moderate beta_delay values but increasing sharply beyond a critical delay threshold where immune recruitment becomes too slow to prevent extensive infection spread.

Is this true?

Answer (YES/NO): NO